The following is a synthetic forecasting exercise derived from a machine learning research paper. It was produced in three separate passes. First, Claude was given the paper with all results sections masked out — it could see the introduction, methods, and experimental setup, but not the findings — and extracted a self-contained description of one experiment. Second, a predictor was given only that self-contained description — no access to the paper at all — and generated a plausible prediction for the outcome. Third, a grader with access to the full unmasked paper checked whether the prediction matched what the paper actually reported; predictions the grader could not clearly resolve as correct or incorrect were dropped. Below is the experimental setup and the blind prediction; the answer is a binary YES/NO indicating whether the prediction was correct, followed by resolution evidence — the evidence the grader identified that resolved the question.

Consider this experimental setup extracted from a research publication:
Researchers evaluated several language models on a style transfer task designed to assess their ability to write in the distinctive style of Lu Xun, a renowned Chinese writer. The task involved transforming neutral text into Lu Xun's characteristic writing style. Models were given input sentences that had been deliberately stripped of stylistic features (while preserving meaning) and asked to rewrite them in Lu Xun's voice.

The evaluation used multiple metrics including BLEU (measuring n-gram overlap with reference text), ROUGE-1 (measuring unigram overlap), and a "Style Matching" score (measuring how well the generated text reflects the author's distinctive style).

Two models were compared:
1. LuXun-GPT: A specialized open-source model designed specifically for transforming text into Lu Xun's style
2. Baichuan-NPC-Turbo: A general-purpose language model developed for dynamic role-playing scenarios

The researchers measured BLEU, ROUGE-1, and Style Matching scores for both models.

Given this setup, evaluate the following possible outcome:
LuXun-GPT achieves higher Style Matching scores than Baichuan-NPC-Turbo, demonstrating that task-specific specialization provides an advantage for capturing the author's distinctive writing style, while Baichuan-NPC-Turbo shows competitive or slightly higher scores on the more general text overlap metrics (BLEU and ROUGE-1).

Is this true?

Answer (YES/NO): NO